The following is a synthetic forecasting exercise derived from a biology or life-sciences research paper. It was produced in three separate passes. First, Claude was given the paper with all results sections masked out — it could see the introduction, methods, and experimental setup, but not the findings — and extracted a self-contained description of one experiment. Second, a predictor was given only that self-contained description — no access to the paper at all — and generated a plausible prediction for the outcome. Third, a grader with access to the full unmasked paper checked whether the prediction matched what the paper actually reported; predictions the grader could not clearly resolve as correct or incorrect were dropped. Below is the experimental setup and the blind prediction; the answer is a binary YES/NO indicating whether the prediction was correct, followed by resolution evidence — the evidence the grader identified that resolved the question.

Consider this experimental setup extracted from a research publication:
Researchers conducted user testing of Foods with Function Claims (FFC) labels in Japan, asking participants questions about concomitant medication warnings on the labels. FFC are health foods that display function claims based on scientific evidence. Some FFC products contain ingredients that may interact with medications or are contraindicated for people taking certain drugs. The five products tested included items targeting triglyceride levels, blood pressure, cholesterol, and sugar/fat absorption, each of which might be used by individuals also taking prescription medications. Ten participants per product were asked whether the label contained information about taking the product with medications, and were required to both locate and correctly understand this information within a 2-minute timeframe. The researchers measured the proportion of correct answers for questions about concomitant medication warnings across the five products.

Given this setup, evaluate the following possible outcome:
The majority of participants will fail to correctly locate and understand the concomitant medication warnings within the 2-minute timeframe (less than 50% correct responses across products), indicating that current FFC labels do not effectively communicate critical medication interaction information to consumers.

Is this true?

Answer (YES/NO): NO